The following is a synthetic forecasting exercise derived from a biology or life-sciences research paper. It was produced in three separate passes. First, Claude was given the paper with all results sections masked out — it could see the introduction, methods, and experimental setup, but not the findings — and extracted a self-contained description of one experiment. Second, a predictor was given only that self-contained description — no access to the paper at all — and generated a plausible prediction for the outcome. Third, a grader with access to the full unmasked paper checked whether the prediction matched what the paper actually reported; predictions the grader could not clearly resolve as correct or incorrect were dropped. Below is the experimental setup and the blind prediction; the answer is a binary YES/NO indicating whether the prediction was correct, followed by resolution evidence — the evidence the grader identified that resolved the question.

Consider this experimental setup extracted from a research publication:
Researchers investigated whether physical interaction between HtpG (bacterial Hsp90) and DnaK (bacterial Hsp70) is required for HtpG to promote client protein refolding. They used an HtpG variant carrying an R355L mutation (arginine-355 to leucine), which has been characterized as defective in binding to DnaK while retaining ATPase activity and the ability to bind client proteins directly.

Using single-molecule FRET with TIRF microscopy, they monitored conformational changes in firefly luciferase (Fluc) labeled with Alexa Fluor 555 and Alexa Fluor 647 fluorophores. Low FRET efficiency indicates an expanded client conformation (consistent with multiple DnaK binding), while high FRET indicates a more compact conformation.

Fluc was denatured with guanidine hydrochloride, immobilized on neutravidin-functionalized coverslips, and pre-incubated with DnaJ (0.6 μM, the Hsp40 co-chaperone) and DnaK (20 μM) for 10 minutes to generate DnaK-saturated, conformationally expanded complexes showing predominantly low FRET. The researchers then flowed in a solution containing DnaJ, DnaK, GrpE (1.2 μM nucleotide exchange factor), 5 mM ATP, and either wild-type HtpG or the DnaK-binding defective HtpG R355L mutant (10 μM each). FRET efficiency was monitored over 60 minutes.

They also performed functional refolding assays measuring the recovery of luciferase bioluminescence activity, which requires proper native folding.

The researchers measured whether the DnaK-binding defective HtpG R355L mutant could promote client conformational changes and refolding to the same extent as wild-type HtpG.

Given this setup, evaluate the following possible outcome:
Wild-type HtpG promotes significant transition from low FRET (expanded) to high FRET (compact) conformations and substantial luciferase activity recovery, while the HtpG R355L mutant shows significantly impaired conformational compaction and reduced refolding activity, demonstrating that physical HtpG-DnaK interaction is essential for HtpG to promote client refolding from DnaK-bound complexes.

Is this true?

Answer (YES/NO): NO